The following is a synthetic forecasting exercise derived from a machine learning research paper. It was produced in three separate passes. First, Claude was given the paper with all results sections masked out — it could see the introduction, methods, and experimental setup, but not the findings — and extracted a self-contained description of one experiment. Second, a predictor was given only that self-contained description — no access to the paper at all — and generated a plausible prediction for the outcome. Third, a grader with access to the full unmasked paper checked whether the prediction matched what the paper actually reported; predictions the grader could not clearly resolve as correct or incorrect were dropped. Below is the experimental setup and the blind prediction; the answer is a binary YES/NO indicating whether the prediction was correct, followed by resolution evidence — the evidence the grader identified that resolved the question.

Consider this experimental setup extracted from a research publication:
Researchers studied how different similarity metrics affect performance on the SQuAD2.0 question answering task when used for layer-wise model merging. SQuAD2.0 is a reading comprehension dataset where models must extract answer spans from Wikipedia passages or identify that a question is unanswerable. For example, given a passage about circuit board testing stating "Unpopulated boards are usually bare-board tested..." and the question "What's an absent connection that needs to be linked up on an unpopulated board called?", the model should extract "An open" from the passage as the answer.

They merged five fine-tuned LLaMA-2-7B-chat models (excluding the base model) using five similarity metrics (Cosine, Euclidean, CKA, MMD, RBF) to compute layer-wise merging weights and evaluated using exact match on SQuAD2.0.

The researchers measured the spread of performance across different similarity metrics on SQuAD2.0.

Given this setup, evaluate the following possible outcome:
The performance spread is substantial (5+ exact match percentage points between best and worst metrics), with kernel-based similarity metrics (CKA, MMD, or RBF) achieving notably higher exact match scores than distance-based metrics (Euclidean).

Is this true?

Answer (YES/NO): NO